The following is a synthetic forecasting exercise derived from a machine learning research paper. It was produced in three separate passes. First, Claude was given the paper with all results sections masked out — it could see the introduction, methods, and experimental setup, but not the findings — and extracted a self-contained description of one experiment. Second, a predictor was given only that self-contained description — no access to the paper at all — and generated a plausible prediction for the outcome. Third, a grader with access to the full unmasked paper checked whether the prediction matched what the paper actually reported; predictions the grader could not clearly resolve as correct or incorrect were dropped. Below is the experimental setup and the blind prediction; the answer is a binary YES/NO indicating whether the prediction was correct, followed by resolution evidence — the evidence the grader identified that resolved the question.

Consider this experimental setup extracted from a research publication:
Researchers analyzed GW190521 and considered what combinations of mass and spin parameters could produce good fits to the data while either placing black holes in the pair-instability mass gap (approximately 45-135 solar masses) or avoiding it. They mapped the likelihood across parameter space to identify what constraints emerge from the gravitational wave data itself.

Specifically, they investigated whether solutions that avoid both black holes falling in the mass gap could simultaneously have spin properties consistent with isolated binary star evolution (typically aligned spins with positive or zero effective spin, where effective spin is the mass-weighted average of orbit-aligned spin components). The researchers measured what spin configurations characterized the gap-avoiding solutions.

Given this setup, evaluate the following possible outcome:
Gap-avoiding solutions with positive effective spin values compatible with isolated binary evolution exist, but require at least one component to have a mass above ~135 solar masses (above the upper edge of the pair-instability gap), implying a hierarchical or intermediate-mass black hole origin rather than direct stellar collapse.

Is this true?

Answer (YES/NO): NO